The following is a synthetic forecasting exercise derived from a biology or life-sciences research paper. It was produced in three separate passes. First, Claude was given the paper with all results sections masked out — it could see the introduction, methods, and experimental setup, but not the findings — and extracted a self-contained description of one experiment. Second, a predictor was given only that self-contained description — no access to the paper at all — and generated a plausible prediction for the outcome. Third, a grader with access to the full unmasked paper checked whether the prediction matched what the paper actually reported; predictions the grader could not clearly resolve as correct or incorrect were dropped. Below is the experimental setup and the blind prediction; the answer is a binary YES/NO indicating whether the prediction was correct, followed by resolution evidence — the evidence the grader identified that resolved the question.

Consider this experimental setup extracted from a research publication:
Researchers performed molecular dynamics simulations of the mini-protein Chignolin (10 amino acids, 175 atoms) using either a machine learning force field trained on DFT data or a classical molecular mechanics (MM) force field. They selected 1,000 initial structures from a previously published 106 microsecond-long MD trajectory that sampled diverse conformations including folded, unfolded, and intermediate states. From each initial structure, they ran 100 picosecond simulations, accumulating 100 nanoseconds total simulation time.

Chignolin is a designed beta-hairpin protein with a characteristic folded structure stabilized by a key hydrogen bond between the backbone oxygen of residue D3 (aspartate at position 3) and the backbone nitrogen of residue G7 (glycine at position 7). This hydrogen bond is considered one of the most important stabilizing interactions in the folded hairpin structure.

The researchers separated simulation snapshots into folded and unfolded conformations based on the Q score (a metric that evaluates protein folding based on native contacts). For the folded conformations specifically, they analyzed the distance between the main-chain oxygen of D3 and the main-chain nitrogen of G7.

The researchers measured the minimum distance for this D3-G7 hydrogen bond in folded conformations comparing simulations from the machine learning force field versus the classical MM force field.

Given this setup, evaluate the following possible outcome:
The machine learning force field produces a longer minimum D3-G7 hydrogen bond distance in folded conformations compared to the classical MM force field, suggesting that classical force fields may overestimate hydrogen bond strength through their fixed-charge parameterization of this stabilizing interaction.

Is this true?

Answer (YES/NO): NO